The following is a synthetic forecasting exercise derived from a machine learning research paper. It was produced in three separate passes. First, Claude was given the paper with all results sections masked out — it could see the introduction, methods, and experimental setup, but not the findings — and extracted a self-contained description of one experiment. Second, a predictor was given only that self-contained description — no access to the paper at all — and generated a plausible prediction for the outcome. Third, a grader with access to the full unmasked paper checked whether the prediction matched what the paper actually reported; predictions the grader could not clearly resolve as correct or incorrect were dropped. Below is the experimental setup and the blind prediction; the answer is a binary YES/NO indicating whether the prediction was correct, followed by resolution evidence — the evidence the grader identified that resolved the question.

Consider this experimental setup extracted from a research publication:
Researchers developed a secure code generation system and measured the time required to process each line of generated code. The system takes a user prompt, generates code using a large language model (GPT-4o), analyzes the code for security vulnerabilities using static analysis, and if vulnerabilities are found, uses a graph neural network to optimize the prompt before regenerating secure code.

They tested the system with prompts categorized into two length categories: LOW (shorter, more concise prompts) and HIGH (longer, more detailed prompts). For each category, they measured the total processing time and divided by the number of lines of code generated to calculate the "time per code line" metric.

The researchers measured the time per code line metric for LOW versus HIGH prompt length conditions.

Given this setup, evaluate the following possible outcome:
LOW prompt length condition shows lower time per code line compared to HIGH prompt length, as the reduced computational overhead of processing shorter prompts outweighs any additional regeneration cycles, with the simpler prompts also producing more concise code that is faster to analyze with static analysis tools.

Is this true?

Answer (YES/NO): YES